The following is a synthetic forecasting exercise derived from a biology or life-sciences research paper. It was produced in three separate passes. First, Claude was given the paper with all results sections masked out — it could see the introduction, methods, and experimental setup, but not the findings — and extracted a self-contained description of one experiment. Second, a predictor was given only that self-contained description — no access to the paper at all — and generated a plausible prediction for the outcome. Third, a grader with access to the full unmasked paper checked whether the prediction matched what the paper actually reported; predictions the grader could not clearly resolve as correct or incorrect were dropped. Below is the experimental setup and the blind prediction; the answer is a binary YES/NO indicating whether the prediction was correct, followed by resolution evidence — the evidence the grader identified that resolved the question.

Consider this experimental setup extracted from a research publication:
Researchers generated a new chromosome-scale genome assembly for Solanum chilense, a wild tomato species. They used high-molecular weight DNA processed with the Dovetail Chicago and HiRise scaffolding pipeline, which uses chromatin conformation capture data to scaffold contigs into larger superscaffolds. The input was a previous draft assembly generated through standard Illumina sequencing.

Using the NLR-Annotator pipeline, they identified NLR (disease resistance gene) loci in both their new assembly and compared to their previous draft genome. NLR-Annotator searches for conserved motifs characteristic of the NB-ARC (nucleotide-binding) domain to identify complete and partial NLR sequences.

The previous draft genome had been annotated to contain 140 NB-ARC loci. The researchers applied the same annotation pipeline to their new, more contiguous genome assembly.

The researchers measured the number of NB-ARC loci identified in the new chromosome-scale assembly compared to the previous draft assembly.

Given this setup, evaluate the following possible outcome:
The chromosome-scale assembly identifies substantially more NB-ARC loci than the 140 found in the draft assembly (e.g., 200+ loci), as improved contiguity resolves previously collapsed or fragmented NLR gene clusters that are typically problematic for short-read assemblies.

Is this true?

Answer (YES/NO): NO